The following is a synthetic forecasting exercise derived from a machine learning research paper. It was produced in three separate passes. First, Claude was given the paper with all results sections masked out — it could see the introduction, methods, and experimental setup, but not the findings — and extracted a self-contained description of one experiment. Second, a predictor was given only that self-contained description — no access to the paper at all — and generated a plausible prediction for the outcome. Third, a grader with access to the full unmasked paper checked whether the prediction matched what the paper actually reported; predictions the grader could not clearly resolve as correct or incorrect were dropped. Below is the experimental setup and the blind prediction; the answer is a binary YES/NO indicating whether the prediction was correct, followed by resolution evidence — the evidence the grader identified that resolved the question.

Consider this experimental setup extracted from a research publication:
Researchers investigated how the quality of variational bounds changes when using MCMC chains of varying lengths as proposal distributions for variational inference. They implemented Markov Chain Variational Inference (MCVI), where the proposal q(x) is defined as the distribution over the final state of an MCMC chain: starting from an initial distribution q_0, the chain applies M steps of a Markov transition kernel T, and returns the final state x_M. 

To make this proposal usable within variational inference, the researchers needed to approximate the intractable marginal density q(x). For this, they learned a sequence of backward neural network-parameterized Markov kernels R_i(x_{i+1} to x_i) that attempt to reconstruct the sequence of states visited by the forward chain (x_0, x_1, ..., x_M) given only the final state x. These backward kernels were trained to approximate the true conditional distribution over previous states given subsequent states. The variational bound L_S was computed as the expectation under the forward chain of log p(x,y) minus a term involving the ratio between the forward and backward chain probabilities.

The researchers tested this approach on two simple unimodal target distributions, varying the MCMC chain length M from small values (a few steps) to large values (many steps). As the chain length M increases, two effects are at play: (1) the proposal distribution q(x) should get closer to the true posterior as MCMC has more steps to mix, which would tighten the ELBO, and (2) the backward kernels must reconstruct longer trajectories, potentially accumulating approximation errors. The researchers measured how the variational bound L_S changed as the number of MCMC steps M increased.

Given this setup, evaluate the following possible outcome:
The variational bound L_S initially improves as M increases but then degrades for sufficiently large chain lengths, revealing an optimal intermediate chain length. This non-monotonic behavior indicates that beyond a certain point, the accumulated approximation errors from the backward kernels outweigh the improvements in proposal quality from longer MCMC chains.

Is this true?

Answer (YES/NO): YES